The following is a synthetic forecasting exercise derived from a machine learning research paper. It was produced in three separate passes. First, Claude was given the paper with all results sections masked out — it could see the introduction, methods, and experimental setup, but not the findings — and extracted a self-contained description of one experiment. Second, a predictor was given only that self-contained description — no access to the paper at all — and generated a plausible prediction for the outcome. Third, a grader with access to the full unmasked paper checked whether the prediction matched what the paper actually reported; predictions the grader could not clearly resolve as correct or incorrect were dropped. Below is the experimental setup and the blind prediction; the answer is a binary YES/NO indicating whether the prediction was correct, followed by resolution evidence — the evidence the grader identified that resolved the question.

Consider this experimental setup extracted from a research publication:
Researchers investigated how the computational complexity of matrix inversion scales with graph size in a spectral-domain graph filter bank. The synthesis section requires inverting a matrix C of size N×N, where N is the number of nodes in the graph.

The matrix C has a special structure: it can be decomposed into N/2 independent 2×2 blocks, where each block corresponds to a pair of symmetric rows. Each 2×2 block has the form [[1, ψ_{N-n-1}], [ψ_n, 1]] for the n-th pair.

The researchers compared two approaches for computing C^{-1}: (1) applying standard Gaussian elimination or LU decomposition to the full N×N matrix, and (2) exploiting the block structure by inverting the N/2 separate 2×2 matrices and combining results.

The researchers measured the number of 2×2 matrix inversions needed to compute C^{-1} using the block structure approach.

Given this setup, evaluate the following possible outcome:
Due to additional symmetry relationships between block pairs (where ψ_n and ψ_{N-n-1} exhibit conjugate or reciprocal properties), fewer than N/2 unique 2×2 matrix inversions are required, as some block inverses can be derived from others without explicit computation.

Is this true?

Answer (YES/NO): NO